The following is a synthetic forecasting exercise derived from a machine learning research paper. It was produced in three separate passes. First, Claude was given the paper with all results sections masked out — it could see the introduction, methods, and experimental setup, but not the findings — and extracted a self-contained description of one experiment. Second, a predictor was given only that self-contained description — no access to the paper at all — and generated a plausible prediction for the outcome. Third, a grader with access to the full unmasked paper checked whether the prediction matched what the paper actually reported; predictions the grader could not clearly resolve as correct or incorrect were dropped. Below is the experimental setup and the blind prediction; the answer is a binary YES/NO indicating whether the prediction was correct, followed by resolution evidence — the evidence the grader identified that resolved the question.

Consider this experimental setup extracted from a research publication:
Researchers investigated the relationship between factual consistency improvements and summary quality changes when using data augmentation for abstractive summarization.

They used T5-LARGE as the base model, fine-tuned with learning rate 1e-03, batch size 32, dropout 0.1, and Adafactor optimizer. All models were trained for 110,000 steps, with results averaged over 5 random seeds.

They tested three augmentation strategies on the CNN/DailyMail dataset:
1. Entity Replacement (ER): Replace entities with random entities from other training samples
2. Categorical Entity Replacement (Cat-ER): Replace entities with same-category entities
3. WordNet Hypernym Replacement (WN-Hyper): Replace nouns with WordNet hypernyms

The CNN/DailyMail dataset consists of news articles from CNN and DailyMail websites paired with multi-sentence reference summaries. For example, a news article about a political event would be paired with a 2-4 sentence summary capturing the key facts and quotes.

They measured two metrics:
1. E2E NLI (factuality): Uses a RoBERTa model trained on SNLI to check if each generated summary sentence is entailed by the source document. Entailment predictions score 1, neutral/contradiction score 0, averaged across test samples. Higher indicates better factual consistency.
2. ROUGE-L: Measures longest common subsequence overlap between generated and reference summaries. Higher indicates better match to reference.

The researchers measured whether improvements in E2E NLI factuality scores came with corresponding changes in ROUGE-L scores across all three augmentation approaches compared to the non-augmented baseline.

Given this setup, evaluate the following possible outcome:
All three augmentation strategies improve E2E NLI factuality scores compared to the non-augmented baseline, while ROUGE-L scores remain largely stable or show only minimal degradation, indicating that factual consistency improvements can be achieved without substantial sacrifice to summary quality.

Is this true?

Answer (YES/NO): YES